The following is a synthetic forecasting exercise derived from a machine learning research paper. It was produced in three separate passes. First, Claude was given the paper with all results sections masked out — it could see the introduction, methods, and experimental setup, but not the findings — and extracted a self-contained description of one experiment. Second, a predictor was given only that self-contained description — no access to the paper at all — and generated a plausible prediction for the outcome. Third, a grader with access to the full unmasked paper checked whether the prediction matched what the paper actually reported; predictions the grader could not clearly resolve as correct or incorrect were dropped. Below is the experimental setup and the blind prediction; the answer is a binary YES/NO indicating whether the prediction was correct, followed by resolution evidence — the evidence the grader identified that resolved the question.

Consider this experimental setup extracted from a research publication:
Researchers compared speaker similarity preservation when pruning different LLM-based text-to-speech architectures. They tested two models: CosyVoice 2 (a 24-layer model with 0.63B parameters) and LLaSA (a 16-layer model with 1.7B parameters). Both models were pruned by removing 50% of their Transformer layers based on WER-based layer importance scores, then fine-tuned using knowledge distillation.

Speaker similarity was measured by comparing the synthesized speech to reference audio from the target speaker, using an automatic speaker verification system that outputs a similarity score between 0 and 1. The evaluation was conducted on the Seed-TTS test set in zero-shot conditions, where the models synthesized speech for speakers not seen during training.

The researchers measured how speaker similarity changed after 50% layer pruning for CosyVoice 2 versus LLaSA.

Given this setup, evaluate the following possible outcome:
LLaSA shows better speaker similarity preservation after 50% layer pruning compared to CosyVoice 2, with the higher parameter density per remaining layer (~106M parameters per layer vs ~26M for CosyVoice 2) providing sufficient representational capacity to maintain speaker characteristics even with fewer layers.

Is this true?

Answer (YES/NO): NO